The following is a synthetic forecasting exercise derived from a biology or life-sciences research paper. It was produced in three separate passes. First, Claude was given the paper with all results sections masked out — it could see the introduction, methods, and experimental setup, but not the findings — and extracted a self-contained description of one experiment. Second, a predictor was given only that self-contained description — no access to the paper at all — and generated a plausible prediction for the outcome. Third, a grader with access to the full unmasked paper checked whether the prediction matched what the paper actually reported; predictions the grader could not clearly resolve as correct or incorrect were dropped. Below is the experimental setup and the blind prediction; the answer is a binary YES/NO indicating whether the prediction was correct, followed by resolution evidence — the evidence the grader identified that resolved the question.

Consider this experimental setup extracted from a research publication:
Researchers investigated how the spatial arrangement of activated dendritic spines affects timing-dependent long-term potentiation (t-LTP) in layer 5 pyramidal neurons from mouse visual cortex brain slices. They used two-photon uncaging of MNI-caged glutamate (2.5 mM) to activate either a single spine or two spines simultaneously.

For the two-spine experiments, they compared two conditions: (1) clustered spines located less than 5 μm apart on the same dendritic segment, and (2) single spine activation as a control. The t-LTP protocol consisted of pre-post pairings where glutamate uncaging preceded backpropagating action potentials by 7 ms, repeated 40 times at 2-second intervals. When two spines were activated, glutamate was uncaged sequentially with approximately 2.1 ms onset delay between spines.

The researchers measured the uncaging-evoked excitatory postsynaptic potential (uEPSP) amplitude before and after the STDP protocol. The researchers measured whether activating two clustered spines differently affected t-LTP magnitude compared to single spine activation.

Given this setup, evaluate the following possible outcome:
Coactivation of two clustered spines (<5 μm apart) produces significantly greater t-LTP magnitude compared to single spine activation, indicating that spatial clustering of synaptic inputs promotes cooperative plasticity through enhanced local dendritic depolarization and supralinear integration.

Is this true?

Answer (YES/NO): YES